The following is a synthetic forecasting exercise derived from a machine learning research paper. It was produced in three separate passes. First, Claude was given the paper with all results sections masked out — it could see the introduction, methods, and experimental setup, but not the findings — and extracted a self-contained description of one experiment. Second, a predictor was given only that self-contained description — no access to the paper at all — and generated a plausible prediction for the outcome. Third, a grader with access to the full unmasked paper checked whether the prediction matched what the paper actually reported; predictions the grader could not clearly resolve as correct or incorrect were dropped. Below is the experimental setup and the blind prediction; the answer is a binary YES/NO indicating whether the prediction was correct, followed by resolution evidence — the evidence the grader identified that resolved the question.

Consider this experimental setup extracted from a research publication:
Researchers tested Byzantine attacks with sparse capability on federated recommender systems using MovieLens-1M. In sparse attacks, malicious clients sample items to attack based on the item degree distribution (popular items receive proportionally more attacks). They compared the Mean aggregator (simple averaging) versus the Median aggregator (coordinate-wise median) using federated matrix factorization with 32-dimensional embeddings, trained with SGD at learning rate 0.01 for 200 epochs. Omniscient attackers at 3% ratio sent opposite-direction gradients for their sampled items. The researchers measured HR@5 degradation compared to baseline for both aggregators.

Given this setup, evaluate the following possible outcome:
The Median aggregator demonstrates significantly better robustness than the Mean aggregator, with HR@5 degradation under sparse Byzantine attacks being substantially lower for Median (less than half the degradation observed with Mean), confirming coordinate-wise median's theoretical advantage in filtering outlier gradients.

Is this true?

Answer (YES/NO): YES